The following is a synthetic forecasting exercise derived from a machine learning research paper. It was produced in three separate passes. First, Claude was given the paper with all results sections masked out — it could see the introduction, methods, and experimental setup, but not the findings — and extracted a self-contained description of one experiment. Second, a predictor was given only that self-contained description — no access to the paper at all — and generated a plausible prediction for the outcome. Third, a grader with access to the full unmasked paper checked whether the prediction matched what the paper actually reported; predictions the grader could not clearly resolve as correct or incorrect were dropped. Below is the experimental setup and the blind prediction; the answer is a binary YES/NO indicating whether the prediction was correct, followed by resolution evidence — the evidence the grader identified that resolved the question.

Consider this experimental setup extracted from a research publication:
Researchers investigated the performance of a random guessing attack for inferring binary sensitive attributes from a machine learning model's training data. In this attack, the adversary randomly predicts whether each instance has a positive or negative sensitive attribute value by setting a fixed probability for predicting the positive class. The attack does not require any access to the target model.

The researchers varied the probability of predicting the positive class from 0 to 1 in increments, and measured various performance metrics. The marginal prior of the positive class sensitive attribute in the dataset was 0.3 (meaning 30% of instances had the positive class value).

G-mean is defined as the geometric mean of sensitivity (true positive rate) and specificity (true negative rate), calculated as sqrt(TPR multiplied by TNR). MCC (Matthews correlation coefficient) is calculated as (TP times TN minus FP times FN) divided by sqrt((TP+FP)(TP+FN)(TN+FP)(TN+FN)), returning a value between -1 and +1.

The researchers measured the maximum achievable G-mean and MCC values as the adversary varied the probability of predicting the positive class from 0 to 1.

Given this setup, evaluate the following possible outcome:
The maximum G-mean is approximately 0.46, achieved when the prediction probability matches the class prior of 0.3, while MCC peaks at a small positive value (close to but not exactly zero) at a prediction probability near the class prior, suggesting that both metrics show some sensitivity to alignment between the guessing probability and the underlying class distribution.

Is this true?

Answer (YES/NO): NO